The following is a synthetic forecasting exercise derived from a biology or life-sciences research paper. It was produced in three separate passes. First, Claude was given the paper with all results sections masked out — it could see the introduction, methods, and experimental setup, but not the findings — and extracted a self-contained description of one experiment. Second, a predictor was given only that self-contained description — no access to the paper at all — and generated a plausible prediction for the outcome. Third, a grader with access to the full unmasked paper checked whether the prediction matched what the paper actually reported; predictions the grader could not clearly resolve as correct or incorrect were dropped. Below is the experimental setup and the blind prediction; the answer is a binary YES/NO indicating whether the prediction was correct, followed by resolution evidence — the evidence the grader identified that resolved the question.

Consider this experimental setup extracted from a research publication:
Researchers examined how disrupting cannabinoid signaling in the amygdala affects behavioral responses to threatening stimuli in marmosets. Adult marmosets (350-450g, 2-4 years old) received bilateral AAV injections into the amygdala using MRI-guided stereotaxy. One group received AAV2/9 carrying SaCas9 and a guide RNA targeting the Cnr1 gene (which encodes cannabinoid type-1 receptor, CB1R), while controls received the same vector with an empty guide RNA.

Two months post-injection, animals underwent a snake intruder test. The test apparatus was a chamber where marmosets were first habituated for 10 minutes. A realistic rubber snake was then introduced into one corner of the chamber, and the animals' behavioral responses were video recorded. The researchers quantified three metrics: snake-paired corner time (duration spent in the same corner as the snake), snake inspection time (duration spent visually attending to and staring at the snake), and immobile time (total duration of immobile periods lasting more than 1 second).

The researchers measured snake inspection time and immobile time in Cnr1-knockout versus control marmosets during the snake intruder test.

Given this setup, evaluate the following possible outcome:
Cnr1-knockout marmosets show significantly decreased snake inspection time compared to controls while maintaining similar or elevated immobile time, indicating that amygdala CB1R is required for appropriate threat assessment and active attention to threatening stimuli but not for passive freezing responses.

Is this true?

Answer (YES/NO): NO